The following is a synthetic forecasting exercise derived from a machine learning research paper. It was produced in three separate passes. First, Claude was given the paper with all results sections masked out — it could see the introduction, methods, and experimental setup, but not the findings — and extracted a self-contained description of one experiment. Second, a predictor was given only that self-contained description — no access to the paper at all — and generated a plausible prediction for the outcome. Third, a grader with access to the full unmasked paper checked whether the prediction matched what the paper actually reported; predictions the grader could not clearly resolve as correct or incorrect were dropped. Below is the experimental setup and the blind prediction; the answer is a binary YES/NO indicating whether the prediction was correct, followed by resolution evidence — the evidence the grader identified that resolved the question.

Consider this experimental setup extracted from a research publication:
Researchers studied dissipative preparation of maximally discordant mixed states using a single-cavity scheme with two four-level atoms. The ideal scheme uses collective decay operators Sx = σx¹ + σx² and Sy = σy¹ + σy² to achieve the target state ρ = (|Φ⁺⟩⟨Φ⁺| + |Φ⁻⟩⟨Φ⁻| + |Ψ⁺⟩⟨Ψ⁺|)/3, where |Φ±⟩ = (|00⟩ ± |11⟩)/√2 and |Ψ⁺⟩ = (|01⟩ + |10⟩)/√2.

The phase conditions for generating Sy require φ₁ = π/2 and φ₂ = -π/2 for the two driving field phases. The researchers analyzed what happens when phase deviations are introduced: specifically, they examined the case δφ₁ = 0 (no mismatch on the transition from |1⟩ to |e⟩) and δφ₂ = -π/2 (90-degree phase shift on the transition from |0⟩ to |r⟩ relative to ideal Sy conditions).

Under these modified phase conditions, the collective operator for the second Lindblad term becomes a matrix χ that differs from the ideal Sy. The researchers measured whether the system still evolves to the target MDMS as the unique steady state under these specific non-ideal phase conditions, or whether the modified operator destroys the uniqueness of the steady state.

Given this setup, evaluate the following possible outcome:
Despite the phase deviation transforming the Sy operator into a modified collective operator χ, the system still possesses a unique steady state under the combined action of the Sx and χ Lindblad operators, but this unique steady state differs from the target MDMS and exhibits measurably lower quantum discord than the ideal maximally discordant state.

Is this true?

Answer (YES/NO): NO